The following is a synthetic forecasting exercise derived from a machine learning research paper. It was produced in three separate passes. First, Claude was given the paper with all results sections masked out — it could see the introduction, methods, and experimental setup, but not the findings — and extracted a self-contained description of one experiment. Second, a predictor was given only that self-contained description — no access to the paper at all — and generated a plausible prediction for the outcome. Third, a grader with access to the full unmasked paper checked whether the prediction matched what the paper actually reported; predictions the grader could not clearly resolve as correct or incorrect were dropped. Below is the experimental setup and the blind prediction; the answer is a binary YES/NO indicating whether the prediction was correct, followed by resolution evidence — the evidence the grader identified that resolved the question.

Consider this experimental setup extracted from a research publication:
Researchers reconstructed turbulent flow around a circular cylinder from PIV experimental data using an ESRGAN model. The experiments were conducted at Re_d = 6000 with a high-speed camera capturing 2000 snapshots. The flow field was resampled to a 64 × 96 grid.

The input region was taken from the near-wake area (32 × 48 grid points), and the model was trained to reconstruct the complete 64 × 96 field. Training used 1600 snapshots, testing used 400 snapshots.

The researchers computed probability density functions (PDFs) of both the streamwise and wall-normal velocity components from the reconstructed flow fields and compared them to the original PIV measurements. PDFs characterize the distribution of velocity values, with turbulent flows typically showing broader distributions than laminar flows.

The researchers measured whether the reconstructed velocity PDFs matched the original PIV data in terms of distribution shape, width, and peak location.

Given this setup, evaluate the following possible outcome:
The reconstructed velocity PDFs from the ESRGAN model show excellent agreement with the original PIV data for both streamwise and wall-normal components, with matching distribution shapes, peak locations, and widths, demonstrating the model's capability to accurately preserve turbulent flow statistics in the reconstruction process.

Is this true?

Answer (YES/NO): NO